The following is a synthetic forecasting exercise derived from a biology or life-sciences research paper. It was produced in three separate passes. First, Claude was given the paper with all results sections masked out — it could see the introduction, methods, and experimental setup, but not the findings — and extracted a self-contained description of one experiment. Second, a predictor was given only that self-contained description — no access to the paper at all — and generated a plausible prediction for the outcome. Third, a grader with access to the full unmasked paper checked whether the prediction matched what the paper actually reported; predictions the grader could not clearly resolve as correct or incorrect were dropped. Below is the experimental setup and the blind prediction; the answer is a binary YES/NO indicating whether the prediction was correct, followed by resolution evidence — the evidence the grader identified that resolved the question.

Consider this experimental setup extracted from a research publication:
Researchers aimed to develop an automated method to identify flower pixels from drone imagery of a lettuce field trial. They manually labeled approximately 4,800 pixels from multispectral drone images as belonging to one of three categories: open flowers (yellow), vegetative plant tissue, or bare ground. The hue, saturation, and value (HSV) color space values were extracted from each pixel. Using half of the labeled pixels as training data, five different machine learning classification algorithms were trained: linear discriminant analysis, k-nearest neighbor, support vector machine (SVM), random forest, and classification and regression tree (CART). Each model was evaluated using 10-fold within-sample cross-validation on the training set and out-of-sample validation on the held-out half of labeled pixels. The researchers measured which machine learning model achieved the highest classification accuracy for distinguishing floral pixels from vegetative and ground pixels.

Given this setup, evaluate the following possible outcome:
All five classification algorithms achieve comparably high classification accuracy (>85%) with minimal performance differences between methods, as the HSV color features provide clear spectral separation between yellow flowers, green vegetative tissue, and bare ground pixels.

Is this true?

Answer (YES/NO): NO